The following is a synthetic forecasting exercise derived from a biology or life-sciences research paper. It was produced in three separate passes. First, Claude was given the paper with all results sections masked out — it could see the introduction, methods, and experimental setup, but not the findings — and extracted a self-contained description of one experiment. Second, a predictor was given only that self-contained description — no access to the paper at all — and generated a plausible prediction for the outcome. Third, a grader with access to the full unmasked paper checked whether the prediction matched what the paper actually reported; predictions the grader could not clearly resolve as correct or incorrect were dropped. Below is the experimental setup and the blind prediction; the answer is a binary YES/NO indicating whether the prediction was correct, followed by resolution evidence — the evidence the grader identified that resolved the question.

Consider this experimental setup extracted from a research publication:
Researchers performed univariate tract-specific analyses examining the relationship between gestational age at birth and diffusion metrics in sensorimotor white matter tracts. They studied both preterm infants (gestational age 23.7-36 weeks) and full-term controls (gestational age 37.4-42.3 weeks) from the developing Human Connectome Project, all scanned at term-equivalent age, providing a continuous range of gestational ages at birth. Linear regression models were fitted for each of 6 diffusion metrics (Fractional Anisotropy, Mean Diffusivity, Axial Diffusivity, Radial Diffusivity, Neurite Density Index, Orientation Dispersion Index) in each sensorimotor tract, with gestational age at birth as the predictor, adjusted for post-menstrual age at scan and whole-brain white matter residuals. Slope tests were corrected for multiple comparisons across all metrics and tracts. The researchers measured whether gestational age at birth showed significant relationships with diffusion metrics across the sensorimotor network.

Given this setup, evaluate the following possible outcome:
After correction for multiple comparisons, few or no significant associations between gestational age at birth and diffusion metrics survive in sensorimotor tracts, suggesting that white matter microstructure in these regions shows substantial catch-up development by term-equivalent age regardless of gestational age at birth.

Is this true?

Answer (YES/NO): NO